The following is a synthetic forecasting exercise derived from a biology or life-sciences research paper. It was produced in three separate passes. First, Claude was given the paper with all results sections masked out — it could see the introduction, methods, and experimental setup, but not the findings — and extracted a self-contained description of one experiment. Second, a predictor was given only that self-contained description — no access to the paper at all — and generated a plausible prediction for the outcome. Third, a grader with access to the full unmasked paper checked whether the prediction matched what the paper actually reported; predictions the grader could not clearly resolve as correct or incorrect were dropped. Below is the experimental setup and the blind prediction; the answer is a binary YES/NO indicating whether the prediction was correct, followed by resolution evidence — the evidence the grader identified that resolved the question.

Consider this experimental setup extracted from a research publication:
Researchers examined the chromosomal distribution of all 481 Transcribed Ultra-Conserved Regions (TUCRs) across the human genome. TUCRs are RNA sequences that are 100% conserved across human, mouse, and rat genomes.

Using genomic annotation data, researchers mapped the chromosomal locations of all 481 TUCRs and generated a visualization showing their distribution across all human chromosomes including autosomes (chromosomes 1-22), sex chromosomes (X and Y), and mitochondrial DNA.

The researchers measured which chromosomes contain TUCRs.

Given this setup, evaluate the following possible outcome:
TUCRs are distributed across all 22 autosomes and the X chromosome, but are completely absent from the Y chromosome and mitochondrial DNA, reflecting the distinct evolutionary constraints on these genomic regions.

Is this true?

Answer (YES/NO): NO